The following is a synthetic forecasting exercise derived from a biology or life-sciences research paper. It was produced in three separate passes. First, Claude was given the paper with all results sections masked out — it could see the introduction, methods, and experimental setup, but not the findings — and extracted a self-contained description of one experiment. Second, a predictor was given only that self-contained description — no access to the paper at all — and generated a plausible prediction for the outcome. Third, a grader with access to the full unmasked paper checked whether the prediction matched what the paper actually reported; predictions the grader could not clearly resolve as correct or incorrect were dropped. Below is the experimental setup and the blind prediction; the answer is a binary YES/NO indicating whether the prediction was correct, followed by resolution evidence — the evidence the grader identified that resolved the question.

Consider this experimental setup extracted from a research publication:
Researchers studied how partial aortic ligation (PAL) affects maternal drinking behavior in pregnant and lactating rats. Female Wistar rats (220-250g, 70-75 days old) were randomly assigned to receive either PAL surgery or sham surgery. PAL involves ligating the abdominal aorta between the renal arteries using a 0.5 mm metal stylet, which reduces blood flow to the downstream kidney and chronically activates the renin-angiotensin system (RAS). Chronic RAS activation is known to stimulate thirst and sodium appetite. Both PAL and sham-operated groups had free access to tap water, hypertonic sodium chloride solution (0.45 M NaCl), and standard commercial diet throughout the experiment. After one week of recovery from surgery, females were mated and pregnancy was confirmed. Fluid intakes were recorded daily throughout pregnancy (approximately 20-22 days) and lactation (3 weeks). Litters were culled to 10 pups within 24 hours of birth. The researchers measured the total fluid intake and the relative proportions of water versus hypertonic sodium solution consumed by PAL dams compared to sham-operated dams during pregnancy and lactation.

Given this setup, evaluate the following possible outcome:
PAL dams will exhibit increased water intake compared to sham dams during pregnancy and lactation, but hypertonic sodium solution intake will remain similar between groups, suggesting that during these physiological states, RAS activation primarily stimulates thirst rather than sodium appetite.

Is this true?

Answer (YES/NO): NO